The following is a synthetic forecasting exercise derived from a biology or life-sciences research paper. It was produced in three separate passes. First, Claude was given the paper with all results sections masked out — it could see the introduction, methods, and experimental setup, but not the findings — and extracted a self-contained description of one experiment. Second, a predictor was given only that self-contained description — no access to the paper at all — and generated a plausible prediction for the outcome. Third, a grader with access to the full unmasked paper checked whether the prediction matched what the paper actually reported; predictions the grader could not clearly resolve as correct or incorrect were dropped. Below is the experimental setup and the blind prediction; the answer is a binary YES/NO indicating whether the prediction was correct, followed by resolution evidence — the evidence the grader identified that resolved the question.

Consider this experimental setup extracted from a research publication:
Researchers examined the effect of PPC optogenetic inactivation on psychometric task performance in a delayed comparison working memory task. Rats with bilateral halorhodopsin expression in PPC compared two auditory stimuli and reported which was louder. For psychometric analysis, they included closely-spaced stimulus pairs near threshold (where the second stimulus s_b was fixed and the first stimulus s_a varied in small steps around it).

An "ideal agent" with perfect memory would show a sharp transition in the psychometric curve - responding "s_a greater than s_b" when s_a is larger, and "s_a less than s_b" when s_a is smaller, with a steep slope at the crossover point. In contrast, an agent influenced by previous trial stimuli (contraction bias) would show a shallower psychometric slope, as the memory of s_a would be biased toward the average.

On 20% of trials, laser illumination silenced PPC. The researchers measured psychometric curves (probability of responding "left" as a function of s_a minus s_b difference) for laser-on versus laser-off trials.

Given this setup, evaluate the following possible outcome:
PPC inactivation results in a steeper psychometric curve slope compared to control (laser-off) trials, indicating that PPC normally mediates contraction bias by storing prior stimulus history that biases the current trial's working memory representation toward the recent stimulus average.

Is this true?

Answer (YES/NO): YES